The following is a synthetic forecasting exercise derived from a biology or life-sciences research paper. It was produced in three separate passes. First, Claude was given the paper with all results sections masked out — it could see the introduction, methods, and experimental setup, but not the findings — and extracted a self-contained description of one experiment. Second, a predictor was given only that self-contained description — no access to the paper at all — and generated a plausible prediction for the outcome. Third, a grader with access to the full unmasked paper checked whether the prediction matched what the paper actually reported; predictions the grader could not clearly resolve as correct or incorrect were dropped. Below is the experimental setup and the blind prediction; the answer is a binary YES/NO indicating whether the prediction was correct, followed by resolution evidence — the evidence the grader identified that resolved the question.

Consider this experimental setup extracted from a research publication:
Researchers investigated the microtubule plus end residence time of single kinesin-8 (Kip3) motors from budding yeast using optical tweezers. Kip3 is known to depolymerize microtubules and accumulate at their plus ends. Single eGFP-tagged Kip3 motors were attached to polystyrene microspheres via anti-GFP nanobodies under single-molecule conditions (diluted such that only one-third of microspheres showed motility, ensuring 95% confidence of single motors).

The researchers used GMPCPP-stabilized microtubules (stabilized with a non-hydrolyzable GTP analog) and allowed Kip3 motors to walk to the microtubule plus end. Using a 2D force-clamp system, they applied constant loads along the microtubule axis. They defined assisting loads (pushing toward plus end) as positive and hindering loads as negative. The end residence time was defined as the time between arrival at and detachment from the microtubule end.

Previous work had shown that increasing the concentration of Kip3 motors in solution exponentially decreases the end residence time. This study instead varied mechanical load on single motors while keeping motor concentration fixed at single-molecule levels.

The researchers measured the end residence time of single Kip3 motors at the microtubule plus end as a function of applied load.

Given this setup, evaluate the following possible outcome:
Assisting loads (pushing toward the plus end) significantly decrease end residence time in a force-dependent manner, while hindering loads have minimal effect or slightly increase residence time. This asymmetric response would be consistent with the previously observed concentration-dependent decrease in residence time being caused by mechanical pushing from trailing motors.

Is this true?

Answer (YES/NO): NO